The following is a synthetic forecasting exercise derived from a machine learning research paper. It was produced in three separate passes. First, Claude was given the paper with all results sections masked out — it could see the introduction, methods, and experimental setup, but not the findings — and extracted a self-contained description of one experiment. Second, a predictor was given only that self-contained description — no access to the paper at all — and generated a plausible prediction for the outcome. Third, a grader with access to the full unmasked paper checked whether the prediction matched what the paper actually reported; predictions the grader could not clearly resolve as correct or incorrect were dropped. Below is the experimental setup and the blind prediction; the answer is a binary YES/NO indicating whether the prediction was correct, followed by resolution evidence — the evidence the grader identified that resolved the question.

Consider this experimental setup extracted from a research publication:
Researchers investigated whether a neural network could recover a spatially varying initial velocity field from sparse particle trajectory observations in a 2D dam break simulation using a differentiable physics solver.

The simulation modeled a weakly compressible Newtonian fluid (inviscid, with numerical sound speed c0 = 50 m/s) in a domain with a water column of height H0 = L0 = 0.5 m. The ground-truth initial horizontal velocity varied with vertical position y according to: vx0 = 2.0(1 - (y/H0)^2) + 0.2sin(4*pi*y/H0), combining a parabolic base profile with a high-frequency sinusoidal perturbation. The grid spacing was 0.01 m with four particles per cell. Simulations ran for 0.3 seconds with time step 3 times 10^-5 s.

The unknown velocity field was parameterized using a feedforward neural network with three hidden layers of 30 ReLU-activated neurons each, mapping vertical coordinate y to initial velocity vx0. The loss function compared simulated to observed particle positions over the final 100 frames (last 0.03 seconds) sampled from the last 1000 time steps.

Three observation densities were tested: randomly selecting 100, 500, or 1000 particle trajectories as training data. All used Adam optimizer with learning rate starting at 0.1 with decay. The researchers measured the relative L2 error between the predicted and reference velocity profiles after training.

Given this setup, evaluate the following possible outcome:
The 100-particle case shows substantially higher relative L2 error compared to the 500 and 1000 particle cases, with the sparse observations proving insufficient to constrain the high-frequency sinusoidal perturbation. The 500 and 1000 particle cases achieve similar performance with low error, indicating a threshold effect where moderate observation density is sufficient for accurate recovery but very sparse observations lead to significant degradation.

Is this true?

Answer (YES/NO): NO